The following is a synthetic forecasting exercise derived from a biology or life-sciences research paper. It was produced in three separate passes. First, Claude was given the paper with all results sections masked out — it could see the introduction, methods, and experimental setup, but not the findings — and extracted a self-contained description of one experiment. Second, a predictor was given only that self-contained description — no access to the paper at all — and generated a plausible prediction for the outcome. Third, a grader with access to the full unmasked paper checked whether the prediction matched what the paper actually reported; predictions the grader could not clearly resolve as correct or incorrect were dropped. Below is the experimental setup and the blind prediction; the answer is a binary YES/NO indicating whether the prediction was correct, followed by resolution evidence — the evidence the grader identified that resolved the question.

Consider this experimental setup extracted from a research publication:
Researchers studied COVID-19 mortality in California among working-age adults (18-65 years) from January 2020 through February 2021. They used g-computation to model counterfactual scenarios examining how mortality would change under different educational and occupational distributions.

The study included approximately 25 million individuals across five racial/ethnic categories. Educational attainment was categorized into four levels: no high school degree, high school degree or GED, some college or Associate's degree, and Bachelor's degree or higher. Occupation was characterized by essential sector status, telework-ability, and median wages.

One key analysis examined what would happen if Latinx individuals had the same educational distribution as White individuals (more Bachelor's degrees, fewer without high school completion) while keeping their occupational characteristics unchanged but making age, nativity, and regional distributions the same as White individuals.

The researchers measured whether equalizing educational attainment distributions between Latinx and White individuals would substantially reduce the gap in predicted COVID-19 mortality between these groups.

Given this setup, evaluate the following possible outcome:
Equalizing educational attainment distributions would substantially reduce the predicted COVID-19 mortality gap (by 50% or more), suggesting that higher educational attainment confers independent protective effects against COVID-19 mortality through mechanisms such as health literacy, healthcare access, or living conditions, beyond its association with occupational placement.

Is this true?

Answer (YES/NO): NO